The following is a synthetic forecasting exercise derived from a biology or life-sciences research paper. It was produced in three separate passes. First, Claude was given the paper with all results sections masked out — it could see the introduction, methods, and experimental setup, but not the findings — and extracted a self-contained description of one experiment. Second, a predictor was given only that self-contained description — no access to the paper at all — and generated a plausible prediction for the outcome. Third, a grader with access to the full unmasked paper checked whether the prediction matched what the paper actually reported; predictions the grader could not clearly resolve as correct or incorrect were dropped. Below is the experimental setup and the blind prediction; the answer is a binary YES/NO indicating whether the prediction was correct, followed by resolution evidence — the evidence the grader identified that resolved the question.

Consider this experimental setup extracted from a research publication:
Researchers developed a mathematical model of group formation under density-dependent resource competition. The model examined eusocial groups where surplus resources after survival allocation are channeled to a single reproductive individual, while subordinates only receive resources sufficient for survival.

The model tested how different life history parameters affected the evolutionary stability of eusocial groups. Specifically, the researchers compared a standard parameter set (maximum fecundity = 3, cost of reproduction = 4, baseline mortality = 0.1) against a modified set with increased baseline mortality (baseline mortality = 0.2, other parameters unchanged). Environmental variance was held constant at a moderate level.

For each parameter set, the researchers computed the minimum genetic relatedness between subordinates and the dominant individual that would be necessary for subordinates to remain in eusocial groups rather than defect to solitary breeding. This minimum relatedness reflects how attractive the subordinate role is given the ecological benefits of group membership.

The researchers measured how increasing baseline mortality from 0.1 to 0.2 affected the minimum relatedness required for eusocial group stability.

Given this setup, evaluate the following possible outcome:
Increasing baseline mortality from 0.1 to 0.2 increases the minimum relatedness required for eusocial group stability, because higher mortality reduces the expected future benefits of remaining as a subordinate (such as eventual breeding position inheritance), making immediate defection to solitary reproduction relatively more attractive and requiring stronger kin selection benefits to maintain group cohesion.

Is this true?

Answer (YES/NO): YES